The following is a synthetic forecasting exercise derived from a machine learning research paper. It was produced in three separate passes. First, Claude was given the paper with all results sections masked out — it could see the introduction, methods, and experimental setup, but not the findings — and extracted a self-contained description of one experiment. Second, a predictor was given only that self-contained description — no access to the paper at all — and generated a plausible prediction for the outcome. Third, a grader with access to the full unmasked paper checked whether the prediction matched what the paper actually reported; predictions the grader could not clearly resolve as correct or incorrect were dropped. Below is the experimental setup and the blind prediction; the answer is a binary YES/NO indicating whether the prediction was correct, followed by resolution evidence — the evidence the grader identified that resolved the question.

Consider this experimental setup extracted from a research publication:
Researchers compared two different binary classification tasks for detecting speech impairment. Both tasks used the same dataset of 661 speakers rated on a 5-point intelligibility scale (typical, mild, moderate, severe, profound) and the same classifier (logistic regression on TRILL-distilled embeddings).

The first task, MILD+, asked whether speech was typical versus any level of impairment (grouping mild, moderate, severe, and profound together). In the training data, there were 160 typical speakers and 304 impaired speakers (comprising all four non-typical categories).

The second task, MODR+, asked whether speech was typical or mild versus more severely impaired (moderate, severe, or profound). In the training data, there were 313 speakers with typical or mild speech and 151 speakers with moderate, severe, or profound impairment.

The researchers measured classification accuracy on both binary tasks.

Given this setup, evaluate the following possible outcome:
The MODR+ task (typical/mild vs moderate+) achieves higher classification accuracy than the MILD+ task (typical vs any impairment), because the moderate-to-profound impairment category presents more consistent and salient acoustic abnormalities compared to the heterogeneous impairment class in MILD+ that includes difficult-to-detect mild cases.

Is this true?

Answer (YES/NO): NO